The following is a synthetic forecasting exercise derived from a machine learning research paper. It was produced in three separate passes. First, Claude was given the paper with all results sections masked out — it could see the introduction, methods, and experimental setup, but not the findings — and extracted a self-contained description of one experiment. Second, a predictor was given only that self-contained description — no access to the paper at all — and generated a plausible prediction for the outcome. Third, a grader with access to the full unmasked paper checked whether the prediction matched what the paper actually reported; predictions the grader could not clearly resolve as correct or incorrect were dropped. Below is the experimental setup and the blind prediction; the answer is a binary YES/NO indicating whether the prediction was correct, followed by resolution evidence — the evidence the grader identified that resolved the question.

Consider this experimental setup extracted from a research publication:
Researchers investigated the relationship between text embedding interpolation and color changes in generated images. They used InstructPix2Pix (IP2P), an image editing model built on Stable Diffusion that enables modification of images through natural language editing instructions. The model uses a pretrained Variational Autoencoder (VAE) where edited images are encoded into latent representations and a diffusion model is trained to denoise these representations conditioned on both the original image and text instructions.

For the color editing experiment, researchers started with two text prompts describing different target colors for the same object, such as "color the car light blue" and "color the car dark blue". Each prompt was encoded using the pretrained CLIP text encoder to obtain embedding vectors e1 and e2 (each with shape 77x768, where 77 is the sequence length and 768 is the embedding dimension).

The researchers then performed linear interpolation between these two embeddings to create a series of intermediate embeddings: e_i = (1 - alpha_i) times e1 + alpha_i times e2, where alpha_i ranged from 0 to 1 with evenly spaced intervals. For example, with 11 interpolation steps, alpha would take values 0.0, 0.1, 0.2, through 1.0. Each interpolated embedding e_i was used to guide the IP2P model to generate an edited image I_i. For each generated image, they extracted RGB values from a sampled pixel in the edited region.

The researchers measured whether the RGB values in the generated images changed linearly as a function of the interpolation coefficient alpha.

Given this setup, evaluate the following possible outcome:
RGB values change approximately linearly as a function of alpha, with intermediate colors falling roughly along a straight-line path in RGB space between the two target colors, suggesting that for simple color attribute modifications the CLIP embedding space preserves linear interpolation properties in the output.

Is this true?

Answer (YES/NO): NO